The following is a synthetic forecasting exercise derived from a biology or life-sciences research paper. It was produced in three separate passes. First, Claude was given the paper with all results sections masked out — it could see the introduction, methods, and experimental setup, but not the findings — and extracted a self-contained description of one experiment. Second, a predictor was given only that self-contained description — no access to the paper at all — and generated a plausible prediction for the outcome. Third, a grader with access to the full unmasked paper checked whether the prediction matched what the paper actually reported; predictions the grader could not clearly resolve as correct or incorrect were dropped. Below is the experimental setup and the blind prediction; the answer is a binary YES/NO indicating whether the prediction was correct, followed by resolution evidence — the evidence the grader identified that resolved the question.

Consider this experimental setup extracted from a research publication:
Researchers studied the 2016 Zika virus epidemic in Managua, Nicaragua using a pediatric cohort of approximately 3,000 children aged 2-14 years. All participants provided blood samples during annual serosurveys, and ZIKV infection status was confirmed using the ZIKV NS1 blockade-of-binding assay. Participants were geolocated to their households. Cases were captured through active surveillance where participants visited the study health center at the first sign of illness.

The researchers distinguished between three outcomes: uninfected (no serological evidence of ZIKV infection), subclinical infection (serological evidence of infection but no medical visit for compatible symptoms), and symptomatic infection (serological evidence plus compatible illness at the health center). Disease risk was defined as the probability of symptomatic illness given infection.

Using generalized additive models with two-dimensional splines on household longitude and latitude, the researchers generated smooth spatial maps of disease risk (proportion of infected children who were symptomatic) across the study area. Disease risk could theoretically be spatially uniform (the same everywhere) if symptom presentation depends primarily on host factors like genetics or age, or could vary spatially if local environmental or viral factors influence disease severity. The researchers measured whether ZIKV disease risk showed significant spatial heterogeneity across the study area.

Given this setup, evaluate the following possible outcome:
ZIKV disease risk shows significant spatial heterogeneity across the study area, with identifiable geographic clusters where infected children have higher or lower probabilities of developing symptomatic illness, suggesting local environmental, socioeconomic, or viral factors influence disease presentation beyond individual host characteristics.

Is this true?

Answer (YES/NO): YES